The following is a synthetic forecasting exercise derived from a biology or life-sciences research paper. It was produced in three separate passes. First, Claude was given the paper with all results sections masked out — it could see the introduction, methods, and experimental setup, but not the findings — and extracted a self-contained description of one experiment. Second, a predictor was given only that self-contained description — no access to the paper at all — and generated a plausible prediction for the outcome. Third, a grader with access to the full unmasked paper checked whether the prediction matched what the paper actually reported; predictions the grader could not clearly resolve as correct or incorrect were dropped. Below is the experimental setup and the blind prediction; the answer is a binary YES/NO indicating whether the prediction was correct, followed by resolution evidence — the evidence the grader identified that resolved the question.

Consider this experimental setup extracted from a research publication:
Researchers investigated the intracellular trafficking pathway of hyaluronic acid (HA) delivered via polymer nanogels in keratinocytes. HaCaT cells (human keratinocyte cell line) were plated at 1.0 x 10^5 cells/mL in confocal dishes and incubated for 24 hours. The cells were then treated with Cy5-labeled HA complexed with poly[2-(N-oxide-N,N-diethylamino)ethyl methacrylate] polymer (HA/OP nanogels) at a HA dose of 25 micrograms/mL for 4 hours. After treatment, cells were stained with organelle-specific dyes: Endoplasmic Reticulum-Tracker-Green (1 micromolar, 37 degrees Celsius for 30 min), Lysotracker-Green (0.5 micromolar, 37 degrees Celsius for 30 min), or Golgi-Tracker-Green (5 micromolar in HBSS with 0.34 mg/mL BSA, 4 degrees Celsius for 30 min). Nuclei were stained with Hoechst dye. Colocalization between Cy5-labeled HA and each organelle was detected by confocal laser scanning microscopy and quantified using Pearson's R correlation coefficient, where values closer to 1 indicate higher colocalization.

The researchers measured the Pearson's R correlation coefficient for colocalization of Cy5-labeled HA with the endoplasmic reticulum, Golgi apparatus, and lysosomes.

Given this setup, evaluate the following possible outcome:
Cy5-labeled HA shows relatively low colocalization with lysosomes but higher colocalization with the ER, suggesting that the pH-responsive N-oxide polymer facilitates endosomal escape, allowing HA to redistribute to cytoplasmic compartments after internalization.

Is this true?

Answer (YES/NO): NO